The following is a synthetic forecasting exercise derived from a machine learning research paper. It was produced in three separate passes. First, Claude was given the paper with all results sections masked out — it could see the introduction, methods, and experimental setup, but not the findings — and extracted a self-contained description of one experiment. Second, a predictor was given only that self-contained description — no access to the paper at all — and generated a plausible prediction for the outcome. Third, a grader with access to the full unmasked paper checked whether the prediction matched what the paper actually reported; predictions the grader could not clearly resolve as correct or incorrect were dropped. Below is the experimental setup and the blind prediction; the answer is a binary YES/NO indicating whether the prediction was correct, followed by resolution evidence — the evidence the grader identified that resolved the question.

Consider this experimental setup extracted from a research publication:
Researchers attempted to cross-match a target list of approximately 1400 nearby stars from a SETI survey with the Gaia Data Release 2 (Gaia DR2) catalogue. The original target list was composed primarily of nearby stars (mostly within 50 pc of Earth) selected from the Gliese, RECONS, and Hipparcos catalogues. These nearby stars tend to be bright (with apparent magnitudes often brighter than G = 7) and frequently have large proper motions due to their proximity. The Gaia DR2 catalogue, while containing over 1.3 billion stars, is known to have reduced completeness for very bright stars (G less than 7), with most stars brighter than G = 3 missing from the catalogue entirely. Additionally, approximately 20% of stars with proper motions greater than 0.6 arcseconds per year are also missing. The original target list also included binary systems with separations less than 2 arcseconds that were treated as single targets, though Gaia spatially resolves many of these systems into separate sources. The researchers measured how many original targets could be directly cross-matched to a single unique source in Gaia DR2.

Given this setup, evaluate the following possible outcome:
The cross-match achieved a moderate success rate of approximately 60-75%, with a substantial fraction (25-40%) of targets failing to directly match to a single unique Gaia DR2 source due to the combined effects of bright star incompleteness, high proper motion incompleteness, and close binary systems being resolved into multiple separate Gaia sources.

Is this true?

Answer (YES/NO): NO